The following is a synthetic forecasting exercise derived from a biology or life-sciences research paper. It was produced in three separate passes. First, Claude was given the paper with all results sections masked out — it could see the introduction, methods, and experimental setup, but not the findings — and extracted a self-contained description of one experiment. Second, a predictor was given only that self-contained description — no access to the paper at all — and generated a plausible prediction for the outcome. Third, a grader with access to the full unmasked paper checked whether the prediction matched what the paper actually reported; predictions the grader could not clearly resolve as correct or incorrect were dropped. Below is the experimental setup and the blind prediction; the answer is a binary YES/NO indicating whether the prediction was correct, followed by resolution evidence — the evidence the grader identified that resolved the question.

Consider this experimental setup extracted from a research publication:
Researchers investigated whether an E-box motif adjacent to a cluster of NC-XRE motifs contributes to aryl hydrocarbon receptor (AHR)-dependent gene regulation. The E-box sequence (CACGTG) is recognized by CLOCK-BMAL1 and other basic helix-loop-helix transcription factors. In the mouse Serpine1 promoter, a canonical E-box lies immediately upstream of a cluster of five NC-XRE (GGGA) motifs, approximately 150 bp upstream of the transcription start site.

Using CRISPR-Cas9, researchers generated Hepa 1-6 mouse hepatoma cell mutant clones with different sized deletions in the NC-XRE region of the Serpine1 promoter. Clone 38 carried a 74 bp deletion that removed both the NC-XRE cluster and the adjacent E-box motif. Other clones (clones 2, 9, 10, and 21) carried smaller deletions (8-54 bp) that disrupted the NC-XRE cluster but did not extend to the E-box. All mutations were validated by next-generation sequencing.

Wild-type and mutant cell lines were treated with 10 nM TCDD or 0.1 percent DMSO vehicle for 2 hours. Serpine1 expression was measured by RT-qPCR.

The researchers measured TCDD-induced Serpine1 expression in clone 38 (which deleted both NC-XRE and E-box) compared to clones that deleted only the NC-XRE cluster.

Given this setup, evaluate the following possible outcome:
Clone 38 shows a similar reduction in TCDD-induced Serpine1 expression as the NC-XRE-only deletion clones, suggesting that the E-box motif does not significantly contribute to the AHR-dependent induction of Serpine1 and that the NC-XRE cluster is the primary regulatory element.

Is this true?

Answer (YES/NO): YES